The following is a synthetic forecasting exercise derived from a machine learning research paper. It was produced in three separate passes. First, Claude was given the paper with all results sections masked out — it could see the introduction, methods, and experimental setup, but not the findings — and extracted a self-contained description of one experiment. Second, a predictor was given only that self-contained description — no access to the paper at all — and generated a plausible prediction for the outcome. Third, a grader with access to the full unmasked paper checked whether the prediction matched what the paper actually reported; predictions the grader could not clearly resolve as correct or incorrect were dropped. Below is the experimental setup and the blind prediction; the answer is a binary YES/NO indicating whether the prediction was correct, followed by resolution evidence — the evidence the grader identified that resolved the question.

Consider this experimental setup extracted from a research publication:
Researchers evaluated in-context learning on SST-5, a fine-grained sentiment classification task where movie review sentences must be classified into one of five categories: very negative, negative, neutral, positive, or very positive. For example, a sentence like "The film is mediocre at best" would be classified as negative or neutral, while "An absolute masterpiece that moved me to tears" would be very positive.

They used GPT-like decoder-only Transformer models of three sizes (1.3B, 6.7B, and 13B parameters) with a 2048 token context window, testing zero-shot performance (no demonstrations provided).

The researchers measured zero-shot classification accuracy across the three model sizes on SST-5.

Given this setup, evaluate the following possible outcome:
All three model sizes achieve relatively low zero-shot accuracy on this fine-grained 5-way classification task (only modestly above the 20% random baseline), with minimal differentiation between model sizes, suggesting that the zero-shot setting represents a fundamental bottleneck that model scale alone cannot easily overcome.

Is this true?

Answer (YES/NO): NO